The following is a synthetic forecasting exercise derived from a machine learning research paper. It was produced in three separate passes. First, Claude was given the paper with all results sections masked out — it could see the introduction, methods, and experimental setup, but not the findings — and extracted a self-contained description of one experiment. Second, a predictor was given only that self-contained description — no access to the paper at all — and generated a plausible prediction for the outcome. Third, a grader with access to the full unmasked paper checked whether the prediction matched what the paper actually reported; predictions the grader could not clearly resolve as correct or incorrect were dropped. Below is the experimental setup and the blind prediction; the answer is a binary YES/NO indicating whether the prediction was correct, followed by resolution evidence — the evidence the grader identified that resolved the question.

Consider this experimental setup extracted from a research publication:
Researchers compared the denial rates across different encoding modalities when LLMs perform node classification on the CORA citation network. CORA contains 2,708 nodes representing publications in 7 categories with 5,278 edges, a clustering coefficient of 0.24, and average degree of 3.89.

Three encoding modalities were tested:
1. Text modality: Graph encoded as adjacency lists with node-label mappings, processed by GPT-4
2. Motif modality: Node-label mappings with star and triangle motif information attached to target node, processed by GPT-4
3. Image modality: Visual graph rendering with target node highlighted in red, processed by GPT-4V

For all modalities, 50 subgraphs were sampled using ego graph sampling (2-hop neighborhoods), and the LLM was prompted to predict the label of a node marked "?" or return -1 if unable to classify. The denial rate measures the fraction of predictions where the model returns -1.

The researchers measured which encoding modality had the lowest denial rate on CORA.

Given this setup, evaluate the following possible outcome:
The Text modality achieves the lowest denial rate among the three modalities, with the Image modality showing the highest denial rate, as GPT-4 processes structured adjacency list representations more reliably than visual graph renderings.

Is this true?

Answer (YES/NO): NO